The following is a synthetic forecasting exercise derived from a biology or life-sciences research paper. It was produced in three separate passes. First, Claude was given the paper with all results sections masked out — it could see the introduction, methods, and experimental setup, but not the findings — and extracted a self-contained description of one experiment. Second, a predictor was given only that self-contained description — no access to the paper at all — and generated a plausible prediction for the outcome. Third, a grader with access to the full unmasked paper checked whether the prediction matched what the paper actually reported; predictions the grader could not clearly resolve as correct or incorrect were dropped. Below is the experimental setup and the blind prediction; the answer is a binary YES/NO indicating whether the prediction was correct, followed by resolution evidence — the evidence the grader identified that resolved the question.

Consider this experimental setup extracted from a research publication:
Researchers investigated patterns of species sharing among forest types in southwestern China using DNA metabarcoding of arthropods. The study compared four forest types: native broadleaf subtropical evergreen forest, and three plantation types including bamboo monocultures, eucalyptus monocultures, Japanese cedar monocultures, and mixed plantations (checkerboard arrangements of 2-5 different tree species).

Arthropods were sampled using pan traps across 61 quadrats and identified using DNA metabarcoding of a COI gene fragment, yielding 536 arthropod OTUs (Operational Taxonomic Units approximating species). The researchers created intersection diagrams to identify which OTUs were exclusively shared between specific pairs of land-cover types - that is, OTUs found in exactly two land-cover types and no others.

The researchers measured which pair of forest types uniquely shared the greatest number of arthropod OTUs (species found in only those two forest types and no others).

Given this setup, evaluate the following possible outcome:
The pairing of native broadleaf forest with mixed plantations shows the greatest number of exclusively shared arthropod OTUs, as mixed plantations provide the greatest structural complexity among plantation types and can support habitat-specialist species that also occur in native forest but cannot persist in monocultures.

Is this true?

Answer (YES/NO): YES